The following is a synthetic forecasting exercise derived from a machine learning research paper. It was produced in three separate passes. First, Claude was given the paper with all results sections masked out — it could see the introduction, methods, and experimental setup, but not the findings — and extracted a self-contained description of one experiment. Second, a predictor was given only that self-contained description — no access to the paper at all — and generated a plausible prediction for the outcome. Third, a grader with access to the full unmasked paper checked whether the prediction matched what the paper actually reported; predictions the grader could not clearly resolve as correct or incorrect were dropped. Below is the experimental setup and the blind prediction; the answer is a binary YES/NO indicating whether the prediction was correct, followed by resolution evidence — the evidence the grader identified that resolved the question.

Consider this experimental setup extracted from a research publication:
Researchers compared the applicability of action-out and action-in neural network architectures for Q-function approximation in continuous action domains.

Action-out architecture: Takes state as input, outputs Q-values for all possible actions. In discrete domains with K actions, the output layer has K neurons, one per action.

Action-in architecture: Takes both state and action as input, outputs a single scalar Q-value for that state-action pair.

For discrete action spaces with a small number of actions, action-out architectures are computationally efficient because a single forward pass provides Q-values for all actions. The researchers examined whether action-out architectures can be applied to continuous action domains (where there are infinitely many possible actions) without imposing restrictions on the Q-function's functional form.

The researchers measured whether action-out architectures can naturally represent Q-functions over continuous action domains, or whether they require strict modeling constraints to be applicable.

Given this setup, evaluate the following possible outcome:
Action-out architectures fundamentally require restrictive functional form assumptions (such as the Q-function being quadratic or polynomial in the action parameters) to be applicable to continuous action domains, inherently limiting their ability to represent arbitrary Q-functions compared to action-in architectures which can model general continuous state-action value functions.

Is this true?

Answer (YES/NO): YES